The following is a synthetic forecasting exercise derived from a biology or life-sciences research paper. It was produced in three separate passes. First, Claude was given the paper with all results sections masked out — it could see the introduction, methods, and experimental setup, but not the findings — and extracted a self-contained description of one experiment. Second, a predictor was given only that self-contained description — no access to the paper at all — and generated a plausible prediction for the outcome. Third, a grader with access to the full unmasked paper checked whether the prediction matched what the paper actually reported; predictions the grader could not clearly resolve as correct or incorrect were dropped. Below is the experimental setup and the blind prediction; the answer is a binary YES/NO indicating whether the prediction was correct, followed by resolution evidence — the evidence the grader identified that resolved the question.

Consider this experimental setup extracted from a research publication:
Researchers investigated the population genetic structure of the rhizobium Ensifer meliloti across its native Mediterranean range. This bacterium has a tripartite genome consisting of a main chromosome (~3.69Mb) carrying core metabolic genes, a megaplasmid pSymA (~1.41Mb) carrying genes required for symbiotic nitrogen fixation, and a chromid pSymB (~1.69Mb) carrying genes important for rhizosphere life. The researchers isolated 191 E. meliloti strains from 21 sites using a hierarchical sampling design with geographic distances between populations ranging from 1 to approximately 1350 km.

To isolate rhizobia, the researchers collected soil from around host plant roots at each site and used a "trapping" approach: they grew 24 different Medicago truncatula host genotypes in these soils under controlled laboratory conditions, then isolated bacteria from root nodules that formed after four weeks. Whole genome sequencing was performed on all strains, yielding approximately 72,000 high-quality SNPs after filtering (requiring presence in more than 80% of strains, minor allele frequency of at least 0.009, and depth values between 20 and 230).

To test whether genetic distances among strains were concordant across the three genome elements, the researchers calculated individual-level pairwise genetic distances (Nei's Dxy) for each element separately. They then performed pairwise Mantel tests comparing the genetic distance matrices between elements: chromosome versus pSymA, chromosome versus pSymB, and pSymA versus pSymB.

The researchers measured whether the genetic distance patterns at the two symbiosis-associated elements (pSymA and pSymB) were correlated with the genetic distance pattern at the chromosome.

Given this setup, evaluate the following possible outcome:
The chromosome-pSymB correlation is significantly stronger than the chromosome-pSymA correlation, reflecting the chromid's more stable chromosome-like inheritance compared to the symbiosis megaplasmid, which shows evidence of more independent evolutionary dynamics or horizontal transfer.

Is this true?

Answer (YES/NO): NO